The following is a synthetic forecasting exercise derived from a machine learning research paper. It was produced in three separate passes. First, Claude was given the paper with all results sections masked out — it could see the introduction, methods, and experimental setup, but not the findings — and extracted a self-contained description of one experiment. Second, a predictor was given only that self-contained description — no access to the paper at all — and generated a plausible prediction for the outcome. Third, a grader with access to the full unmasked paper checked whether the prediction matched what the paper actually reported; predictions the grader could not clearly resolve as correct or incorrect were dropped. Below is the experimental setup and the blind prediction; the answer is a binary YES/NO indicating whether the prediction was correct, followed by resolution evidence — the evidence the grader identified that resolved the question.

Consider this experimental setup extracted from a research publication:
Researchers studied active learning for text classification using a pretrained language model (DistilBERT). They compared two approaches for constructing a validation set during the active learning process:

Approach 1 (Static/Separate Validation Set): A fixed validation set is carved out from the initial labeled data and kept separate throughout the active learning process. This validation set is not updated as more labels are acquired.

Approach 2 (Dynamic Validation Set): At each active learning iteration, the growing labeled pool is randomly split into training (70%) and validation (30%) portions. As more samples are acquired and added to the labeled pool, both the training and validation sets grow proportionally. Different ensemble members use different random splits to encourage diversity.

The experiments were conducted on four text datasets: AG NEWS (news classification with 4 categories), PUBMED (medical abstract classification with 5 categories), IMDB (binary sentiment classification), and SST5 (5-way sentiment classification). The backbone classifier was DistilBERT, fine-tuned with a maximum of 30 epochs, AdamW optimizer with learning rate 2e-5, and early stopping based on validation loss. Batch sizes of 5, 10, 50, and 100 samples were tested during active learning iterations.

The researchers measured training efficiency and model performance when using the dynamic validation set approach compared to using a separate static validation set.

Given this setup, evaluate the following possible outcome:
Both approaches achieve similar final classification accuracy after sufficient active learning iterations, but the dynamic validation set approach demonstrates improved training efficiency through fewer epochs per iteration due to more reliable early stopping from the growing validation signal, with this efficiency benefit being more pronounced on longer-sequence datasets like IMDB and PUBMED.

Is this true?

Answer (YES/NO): NO